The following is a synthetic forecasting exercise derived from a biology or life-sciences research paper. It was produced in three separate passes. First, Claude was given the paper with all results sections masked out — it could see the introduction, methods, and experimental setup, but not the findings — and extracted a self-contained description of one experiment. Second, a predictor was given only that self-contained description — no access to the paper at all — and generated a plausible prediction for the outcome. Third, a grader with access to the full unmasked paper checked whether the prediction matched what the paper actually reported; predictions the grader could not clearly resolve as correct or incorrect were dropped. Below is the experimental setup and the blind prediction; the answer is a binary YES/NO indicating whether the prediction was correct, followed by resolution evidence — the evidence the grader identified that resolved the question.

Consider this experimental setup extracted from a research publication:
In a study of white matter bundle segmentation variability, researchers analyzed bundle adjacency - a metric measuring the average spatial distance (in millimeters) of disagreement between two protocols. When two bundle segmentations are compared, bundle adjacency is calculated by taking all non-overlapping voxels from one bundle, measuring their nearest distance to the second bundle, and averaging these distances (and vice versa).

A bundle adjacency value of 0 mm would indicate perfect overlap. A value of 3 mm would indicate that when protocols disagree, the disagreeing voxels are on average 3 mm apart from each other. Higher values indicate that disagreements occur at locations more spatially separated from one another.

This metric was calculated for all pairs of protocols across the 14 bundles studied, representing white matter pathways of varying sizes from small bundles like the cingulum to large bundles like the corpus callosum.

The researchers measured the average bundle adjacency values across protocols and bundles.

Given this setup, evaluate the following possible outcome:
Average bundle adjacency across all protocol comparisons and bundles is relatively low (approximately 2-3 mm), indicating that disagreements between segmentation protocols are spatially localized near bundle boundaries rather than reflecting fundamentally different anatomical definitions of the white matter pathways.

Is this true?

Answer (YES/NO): NO